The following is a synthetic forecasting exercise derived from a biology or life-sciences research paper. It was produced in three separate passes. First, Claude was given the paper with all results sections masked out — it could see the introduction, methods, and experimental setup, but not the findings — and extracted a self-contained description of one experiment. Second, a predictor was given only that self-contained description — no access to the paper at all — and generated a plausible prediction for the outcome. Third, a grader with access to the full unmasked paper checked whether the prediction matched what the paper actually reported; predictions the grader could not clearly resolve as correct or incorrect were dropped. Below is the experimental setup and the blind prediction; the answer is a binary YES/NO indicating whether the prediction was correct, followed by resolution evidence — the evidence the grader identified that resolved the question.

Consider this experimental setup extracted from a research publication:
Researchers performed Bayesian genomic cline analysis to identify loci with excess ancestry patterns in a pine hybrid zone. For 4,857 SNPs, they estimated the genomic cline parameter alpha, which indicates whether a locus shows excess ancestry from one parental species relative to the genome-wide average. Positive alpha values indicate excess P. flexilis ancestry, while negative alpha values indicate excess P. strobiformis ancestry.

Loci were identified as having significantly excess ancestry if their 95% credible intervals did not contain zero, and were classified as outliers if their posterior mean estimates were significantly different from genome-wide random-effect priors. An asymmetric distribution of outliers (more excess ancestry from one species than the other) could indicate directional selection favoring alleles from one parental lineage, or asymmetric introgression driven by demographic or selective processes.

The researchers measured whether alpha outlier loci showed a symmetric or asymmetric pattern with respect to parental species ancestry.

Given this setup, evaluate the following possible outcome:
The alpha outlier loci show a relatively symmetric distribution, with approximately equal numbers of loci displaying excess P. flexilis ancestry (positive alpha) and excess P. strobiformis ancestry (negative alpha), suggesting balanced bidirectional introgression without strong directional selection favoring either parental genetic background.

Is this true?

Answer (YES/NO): NO